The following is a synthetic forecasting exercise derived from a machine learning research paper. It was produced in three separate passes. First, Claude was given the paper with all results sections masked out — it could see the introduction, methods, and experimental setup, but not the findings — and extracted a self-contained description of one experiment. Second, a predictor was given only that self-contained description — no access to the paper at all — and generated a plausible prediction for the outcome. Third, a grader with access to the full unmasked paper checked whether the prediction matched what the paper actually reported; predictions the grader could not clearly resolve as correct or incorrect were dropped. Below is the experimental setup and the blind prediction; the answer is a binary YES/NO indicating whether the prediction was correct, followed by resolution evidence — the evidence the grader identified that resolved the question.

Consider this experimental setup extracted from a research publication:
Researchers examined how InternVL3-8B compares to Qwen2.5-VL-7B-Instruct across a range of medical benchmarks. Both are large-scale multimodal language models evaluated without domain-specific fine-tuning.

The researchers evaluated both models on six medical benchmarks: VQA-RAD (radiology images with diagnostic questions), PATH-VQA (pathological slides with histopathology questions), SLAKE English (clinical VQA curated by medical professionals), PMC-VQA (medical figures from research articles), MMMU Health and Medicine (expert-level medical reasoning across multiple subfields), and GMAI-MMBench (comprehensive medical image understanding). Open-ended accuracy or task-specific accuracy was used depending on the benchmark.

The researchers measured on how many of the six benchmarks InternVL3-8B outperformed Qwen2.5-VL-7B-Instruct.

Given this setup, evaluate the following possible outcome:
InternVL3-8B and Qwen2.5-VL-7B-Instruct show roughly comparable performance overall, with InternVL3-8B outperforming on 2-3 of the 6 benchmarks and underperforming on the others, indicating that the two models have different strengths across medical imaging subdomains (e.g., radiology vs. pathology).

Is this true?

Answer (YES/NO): NO